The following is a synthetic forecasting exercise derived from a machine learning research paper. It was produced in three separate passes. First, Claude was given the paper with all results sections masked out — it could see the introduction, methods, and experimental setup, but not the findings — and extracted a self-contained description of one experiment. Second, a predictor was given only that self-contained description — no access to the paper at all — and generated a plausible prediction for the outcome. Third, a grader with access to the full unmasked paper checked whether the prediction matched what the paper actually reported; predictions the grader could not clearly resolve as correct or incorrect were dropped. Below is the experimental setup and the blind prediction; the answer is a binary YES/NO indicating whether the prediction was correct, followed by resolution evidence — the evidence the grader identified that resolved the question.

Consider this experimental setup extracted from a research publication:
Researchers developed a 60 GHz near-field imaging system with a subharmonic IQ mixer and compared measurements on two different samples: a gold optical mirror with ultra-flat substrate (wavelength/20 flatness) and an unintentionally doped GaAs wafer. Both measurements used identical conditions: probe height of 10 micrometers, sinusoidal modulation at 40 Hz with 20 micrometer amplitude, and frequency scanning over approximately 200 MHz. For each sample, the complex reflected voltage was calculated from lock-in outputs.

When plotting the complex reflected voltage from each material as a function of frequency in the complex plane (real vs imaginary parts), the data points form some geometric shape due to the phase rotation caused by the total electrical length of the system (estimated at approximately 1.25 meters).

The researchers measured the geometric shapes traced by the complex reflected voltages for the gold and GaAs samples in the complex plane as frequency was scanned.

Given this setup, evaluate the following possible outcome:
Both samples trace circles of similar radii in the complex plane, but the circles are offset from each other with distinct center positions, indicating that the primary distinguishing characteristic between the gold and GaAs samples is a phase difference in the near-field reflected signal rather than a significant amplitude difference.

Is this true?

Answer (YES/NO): NO